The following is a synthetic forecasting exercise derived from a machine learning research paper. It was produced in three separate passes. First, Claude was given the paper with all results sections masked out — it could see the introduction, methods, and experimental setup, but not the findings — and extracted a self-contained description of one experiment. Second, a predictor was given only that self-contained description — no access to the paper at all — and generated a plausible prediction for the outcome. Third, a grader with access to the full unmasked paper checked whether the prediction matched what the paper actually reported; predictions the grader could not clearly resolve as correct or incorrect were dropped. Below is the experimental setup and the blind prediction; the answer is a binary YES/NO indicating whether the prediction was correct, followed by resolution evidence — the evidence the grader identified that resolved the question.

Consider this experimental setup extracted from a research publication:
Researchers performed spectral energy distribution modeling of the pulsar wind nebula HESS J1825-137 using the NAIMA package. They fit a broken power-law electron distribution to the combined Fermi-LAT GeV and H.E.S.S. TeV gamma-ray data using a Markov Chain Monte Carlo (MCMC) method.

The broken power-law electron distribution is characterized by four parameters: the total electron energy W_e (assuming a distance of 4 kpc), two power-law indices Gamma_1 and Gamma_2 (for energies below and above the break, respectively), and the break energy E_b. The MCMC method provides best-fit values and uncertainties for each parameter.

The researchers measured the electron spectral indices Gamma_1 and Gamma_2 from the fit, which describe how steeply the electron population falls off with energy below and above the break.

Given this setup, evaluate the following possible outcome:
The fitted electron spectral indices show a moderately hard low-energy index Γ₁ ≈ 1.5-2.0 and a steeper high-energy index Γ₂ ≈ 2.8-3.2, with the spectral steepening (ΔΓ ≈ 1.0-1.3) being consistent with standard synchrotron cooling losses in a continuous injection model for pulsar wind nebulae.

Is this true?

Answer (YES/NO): NO